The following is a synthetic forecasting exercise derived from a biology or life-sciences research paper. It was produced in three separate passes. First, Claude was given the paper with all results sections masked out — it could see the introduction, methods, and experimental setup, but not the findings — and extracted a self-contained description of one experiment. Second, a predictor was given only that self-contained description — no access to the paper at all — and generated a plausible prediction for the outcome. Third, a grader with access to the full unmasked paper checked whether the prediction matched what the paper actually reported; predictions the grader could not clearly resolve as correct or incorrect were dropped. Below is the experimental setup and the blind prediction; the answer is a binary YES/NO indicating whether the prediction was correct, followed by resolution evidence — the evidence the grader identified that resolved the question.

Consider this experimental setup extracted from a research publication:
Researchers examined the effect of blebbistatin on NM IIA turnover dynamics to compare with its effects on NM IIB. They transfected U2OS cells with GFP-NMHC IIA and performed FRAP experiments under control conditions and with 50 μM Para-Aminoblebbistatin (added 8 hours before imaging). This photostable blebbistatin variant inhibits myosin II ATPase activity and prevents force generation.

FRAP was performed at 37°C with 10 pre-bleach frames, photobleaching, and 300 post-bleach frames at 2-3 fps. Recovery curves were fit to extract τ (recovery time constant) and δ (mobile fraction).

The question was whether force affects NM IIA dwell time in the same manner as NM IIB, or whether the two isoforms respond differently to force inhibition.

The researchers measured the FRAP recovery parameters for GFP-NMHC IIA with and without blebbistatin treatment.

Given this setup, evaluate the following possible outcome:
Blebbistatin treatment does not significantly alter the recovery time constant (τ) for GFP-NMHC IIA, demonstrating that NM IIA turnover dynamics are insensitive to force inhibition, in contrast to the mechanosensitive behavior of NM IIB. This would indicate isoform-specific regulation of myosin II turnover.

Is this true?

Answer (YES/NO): YES